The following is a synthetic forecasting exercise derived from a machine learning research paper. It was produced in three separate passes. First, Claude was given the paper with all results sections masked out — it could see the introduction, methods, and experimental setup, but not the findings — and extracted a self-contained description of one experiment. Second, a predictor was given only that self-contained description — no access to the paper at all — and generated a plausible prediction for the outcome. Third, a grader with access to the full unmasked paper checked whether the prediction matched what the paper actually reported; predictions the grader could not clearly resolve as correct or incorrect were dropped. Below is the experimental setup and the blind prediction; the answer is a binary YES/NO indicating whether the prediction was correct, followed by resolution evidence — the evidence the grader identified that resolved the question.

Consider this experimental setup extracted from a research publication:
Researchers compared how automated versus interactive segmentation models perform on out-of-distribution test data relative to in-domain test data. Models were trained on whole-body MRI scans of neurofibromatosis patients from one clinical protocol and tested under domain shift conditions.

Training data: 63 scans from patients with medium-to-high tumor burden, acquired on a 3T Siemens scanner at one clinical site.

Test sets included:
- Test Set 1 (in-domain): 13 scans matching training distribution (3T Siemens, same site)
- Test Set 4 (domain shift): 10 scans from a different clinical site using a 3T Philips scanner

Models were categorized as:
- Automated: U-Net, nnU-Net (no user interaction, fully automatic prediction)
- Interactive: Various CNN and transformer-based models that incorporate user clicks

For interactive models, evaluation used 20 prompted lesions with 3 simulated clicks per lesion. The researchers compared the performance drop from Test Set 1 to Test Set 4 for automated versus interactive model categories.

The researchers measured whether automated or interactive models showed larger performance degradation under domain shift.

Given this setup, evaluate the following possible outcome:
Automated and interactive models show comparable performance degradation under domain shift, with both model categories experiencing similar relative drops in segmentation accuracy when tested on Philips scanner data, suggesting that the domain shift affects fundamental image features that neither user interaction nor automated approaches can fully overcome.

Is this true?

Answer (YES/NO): NO